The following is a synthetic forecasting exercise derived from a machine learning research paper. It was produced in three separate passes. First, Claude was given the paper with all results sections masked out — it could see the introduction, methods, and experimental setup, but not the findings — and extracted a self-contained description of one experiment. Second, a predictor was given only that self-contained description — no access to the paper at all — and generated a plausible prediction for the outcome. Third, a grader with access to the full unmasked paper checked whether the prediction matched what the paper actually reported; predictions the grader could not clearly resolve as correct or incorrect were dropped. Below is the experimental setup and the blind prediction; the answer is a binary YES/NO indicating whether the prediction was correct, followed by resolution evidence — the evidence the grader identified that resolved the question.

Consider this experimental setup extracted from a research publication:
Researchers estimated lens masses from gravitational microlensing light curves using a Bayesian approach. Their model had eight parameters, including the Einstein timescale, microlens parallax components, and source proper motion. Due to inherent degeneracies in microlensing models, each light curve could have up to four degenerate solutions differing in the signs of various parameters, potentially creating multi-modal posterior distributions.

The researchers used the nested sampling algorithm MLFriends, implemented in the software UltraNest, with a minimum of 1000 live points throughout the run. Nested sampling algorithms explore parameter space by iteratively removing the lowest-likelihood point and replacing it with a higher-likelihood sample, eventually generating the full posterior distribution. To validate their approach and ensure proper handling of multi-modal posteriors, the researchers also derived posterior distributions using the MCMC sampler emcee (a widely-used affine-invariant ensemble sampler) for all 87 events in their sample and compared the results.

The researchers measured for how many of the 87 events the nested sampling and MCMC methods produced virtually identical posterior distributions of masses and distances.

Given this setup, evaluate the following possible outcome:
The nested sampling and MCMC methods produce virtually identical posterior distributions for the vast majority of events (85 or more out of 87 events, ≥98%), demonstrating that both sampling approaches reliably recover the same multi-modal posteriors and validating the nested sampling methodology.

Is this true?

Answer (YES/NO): NO